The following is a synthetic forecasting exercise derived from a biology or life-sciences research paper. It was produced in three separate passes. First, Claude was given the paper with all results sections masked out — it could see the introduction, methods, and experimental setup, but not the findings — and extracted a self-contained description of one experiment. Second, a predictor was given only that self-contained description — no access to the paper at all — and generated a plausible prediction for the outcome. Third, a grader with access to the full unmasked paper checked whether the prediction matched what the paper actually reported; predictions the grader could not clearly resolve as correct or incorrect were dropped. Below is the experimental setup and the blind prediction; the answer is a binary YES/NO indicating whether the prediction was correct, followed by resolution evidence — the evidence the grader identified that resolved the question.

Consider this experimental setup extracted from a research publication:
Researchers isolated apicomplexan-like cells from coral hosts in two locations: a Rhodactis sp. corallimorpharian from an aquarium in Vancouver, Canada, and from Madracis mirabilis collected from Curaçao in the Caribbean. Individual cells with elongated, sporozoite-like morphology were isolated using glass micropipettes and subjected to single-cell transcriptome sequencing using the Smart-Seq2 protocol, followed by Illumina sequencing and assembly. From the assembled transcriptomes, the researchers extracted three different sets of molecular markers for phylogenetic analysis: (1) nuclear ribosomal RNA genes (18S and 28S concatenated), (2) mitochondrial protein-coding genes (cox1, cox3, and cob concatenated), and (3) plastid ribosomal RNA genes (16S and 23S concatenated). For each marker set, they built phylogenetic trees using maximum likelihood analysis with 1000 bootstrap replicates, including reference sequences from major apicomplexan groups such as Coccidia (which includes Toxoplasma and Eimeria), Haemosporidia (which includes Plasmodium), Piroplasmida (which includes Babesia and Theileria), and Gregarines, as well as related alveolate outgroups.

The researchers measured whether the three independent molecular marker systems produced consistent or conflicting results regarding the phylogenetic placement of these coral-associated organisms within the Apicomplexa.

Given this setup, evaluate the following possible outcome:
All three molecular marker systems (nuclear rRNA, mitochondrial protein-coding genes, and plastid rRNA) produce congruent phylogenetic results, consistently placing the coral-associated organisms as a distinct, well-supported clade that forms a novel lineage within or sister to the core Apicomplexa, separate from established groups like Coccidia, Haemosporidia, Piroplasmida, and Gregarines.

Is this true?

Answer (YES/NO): NO